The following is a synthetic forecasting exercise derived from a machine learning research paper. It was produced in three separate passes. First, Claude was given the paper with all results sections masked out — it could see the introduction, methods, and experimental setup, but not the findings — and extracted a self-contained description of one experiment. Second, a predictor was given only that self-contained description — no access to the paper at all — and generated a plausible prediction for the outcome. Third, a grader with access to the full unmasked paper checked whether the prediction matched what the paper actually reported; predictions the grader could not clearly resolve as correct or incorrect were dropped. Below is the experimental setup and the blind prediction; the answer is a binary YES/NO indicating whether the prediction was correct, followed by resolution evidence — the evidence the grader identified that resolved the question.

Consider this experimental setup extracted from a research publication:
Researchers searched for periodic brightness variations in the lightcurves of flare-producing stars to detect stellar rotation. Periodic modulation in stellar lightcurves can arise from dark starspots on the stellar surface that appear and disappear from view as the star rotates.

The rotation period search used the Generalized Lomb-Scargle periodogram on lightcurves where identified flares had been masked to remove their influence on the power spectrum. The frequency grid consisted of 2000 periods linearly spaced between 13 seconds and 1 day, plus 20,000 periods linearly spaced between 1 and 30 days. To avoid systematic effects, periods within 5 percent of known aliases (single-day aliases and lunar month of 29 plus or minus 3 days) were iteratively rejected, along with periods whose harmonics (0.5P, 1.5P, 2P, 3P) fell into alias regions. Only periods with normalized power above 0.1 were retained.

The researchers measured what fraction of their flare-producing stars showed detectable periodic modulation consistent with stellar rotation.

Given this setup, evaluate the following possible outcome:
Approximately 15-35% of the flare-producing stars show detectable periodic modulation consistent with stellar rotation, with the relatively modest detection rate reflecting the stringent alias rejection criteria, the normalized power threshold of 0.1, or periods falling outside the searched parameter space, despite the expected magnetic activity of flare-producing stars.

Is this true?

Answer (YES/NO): YES